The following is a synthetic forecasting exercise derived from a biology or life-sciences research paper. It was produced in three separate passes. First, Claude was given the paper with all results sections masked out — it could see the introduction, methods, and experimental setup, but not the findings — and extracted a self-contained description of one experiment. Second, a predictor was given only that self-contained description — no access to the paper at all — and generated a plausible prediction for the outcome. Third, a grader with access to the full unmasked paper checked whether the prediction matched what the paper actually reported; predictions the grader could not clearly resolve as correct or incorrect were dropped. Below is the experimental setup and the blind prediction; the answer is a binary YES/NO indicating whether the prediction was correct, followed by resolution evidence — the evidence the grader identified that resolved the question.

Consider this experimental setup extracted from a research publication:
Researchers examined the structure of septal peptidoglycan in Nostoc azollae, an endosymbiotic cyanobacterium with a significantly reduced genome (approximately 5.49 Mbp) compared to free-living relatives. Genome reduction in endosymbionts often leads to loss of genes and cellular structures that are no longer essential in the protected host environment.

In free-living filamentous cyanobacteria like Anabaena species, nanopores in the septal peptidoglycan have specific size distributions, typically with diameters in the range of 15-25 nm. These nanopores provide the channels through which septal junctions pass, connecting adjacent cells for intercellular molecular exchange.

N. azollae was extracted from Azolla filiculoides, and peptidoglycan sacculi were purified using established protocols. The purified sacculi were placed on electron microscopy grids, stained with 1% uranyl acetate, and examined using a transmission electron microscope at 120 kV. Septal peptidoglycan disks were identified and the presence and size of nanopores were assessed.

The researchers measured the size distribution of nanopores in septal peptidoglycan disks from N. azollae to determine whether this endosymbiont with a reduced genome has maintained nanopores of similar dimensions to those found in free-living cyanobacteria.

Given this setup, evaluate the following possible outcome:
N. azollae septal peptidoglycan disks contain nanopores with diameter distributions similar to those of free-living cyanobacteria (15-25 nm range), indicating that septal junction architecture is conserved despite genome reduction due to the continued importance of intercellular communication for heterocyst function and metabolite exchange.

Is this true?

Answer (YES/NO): YES